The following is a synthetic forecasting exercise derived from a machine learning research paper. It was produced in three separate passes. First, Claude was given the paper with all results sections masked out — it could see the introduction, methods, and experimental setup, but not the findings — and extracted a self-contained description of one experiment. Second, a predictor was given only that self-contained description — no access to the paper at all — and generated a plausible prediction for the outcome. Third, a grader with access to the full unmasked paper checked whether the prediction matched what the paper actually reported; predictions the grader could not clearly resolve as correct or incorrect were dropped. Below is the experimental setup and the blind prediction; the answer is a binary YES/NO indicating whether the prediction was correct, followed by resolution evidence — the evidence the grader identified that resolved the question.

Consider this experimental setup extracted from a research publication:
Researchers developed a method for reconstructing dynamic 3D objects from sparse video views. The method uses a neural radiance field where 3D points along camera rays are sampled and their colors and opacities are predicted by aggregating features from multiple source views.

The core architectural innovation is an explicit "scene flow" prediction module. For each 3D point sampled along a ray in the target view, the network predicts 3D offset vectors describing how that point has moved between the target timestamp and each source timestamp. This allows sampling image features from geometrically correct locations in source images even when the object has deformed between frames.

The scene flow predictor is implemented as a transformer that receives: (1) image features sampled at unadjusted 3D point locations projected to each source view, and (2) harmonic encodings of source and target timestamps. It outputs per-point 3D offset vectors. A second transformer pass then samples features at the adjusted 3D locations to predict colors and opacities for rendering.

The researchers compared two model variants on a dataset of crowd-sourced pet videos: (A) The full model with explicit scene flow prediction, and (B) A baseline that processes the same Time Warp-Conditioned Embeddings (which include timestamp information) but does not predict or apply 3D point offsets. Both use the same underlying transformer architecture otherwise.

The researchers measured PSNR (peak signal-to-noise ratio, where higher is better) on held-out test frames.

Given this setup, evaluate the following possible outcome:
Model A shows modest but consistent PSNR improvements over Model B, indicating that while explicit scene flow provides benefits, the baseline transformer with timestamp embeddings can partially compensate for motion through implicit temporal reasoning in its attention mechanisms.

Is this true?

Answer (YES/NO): NO